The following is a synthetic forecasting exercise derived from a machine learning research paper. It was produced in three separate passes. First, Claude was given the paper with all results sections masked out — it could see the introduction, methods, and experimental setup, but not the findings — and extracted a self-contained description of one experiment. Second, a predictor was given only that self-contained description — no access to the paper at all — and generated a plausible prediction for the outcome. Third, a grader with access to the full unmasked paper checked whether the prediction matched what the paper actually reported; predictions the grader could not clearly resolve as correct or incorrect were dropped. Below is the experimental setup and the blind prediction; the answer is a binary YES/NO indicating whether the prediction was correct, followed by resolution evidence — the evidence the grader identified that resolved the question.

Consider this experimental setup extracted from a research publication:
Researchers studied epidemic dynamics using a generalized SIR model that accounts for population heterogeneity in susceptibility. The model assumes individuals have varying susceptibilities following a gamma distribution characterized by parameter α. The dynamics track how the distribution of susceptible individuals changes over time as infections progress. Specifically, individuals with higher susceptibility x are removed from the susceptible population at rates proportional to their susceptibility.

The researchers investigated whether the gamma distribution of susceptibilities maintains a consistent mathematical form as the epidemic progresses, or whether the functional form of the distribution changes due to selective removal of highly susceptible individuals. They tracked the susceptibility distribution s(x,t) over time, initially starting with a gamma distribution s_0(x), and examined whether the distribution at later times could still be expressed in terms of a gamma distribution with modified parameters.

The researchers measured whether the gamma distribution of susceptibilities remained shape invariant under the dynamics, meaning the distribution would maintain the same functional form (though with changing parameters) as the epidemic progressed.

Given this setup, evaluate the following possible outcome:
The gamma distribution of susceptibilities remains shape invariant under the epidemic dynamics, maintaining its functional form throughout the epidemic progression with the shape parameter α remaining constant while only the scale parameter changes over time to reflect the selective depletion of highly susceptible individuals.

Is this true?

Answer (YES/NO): YES